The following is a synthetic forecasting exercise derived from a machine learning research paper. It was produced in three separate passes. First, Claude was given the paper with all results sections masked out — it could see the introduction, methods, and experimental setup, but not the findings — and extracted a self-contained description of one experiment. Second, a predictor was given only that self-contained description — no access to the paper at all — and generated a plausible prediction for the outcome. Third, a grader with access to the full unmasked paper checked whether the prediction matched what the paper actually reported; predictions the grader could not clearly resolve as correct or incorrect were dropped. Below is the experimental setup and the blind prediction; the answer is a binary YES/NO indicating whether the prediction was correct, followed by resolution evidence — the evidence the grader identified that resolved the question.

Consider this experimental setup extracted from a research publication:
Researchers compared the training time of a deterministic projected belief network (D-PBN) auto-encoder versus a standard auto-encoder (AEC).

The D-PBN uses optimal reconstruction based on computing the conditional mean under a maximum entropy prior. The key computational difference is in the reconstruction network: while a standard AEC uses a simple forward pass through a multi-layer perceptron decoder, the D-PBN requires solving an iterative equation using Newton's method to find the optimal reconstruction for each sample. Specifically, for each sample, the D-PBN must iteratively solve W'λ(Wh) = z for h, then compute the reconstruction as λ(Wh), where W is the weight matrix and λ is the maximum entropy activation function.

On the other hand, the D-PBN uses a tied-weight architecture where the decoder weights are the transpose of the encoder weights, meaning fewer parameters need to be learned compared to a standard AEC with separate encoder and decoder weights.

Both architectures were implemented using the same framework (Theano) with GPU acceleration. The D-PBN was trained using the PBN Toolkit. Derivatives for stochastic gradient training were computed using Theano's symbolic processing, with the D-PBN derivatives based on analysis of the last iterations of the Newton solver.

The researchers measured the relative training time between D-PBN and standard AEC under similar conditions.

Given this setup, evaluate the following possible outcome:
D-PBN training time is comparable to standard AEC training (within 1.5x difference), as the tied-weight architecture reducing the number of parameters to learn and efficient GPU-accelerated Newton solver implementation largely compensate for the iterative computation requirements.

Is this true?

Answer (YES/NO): NO